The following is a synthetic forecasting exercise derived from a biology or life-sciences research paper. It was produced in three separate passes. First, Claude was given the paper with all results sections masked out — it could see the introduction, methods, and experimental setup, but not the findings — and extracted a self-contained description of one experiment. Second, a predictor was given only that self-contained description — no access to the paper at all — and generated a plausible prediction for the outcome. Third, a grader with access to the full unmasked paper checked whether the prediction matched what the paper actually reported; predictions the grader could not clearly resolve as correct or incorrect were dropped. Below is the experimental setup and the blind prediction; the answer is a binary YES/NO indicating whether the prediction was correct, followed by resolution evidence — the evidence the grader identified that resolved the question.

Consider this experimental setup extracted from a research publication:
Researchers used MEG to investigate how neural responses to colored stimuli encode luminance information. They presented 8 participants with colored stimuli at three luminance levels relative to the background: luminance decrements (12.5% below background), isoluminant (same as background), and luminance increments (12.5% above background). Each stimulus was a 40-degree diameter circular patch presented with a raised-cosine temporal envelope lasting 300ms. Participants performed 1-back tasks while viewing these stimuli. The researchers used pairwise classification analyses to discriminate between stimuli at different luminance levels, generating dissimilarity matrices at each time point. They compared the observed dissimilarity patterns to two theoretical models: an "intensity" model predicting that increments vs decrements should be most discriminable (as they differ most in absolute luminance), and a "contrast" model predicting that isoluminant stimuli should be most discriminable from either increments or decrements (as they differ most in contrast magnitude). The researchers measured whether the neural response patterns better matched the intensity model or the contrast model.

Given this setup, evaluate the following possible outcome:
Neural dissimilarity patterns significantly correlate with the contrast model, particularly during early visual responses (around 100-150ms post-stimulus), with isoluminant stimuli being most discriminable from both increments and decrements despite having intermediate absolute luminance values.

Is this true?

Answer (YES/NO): NO